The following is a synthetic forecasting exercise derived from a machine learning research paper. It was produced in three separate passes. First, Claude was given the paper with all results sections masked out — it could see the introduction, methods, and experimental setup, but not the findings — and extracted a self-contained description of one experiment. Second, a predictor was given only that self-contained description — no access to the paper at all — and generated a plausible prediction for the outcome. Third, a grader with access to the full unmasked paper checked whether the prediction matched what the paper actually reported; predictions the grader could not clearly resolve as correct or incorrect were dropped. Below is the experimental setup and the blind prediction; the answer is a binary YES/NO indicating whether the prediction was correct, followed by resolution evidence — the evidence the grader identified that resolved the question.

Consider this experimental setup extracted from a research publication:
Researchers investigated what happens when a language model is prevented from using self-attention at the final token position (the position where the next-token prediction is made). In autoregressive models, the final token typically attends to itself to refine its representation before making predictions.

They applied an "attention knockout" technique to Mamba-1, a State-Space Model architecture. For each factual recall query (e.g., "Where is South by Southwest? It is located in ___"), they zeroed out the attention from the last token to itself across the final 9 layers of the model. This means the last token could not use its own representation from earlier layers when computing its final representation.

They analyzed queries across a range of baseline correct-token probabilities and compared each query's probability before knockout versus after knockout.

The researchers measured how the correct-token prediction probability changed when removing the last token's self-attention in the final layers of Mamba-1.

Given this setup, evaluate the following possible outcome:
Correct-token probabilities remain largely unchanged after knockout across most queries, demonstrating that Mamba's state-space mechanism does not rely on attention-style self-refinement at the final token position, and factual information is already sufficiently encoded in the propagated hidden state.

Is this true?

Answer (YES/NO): NO